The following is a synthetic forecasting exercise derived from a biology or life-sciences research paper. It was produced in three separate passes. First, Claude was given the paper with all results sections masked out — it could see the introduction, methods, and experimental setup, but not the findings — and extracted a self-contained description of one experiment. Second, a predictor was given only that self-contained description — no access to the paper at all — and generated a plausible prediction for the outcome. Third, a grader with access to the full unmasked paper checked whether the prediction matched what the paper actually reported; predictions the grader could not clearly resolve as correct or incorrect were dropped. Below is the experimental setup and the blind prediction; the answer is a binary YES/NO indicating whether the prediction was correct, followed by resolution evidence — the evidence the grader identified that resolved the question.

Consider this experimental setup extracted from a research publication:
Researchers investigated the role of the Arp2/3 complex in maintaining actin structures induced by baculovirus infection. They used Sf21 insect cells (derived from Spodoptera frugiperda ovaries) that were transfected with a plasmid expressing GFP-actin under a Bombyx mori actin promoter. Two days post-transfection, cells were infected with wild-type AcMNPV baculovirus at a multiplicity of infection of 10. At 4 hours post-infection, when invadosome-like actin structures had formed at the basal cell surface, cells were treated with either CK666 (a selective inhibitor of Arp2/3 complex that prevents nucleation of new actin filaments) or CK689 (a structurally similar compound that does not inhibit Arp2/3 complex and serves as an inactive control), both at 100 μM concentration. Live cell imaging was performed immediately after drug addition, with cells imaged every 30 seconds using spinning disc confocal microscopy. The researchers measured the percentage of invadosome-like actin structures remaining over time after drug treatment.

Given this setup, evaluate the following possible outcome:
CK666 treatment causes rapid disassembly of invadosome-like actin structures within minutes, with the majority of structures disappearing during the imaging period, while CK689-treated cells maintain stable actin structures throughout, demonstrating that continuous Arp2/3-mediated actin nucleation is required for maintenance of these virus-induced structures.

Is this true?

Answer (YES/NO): YES